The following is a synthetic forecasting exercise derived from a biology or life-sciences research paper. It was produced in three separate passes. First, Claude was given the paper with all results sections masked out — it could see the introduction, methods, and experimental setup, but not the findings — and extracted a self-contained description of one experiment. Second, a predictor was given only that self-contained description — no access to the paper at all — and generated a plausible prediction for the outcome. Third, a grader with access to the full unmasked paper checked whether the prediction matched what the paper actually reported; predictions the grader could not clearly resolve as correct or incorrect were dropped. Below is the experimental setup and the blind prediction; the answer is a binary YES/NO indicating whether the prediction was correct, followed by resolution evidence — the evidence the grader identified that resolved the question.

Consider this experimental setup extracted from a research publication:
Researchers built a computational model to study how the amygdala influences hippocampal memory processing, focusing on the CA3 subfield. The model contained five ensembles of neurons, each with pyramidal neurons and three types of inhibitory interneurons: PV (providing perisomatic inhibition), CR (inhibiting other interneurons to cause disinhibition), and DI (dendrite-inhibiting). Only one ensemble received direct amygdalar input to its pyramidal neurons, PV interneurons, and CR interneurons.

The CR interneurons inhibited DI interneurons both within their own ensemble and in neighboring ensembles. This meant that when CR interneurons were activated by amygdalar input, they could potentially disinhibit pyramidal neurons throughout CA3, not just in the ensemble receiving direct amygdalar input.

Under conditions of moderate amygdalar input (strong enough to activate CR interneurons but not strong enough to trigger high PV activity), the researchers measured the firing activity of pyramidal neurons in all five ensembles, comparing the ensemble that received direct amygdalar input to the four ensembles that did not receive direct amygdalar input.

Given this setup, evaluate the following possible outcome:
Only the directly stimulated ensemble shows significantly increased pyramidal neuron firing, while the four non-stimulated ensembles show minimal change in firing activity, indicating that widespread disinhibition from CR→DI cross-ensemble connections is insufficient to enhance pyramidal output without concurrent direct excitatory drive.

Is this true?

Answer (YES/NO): NO